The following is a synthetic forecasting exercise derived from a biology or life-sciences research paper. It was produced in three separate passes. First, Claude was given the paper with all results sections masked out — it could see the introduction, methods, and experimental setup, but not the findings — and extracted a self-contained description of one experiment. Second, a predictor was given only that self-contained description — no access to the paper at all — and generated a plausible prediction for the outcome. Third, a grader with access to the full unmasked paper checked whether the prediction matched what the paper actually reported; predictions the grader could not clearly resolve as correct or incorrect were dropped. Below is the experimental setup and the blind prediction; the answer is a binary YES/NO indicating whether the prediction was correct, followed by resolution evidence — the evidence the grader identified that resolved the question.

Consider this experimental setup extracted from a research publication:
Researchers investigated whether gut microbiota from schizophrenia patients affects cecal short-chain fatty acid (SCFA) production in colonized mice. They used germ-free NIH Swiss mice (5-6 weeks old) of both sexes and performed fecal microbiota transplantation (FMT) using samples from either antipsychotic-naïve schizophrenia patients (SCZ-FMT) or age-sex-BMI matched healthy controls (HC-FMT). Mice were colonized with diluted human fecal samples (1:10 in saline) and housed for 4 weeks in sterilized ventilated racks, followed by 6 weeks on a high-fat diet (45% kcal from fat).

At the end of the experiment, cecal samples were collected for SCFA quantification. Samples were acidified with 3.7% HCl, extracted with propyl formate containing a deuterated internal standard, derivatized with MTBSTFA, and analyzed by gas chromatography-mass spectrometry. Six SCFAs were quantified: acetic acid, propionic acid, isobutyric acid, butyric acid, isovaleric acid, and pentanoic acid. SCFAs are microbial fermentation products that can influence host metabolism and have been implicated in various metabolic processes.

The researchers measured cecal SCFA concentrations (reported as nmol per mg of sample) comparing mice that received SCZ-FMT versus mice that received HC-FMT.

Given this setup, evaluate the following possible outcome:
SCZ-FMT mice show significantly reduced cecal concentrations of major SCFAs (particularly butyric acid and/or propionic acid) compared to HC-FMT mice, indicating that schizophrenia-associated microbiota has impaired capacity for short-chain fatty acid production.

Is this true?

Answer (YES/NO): NO